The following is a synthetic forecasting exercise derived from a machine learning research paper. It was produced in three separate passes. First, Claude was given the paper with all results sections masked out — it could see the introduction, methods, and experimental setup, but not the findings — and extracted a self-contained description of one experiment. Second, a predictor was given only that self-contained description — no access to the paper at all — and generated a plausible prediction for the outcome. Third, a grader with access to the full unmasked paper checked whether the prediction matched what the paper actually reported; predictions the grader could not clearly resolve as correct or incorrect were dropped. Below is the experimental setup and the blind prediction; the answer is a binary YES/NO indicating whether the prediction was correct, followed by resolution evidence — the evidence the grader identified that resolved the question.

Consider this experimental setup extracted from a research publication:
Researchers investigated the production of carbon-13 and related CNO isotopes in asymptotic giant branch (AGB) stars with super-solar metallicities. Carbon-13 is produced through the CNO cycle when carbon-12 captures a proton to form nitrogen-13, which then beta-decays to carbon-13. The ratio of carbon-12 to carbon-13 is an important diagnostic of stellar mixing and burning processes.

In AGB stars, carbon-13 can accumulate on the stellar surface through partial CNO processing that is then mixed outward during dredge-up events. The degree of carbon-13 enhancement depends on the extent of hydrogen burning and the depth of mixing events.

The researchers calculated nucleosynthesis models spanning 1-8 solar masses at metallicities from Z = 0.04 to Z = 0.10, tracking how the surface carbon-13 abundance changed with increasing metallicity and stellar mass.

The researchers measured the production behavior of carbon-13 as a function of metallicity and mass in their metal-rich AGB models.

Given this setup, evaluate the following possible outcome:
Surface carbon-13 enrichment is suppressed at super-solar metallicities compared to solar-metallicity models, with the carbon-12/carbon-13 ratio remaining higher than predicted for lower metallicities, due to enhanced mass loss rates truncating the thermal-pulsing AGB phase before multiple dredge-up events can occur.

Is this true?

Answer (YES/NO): NO